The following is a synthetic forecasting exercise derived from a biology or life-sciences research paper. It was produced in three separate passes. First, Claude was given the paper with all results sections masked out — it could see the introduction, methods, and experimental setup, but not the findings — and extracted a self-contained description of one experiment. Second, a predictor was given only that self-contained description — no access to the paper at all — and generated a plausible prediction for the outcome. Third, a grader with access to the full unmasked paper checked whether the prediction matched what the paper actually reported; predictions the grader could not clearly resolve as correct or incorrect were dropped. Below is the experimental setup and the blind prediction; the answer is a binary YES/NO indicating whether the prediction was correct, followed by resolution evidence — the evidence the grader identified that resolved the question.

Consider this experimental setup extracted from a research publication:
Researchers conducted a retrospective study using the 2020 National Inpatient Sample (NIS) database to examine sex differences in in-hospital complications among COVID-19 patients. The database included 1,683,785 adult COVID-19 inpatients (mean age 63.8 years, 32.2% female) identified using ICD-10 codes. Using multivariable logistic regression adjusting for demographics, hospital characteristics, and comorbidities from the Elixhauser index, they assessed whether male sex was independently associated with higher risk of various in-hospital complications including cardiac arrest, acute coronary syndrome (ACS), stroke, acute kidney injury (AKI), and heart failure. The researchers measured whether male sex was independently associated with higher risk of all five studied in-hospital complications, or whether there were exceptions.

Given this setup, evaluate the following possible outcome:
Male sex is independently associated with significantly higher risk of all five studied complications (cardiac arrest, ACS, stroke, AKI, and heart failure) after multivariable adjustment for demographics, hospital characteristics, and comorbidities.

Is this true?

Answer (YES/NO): NO